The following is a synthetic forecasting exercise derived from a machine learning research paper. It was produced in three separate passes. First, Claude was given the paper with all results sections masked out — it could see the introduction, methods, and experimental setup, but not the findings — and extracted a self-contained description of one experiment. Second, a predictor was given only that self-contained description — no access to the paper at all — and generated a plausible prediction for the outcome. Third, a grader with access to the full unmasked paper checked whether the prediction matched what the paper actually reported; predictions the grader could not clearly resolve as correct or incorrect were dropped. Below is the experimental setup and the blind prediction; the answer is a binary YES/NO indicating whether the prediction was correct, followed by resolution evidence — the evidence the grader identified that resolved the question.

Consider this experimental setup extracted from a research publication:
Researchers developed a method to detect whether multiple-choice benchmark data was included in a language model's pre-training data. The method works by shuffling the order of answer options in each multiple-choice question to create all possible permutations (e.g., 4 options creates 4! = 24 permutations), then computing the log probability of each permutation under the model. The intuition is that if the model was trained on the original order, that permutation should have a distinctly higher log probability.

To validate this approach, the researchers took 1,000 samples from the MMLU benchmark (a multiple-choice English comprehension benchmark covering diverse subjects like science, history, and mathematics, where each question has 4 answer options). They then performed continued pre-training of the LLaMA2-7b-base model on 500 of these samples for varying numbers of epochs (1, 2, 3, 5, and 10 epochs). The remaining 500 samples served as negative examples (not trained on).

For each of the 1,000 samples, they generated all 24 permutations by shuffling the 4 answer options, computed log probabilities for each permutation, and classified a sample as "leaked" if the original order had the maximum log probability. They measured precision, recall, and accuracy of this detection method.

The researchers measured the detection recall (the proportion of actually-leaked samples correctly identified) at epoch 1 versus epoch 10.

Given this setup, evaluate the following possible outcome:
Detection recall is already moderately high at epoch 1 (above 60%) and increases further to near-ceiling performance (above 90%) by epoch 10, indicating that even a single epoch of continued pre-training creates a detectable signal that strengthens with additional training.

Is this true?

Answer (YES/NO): YES